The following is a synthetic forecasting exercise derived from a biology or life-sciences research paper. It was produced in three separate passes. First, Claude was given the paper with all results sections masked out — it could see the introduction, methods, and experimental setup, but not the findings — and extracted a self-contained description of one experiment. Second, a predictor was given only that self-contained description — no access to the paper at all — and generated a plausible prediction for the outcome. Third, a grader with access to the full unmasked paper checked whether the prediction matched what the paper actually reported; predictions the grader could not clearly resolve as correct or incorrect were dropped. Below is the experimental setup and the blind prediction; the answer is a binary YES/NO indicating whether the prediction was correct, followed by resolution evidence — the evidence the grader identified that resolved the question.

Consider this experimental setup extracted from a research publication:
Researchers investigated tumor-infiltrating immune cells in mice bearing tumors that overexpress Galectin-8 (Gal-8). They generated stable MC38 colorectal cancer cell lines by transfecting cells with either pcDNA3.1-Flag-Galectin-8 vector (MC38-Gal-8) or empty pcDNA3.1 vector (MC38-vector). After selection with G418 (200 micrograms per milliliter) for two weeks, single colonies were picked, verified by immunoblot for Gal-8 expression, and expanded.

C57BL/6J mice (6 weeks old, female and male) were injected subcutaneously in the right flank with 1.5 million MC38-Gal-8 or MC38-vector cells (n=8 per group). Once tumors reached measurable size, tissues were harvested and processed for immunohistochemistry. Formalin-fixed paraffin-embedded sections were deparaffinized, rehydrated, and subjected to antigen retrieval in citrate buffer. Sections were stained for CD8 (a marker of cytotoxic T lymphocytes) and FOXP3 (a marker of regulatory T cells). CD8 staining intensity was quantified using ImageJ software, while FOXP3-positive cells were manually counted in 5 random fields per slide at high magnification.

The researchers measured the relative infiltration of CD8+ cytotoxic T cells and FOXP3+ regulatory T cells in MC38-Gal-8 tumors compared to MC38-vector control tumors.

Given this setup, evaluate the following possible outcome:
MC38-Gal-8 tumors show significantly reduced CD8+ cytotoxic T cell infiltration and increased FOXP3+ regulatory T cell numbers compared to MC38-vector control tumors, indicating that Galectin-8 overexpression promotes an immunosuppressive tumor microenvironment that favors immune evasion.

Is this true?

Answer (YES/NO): YES